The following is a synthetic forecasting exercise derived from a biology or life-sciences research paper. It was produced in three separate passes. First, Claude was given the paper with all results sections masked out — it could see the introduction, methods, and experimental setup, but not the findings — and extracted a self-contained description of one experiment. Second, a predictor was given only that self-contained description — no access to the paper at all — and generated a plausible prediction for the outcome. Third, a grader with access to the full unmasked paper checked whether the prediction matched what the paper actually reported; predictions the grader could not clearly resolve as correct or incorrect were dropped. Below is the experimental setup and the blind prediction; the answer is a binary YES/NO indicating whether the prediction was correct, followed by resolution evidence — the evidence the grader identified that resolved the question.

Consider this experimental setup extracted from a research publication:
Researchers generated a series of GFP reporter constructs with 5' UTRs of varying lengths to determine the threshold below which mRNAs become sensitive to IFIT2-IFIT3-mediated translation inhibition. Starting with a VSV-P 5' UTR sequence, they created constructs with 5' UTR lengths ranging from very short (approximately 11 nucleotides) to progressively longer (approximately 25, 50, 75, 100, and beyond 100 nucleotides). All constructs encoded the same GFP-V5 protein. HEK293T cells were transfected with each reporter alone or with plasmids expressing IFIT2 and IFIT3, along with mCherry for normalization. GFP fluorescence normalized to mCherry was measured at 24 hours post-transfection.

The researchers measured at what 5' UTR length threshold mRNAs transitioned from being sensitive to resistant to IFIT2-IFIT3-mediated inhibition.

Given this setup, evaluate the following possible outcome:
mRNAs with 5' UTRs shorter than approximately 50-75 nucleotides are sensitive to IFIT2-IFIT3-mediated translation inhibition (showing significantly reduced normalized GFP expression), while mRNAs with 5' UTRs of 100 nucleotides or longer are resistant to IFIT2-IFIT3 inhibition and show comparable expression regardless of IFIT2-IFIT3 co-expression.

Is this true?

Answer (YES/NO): NO